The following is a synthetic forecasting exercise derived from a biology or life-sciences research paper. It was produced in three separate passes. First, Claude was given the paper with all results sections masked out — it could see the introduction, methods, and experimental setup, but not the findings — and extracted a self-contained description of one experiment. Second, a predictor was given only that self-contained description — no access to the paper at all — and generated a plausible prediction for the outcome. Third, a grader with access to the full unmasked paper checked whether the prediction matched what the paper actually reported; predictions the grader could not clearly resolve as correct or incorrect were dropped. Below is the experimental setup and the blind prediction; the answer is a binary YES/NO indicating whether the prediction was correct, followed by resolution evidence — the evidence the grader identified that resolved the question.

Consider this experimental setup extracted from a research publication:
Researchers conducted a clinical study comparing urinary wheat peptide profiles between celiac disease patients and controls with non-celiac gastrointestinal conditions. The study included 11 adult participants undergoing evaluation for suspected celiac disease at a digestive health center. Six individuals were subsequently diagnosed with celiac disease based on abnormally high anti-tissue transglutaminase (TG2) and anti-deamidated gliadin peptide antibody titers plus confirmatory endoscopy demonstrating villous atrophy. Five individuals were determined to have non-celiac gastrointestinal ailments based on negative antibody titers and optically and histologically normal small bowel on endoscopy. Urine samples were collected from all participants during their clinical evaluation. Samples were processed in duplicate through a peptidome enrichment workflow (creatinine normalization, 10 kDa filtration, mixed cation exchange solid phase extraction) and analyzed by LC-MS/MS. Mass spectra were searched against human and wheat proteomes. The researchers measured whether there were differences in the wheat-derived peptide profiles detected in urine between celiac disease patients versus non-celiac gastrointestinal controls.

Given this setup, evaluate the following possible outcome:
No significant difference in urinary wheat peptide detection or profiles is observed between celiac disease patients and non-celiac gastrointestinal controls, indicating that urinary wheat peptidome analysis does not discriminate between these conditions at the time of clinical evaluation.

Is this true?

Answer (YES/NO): NO